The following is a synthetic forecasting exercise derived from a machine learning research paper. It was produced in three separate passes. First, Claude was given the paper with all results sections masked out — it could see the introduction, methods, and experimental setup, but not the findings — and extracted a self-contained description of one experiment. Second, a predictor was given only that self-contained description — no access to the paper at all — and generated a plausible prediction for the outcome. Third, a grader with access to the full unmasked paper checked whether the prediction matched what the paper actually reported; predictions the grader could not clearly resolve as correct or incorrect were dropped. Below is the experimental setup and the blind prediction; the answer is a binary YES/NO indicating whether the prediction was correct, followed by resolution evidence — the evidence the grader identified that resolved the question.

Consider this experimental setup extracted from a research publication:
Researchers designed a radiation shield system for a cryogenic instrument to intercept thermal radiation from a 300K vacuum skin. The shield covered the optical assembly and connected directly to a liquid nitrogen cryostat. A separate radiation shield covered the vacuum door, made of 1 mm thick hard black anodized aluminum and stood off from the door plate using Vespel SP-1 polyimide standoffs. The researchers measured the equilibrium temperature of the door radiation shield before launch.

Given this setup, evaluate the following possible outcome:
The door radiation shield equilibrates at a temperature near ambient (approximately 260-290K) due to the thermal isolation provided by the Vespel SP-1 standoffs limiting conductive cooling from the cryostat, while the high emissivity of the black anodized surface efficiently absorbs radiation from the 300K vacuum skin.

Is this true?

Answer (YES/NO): NO